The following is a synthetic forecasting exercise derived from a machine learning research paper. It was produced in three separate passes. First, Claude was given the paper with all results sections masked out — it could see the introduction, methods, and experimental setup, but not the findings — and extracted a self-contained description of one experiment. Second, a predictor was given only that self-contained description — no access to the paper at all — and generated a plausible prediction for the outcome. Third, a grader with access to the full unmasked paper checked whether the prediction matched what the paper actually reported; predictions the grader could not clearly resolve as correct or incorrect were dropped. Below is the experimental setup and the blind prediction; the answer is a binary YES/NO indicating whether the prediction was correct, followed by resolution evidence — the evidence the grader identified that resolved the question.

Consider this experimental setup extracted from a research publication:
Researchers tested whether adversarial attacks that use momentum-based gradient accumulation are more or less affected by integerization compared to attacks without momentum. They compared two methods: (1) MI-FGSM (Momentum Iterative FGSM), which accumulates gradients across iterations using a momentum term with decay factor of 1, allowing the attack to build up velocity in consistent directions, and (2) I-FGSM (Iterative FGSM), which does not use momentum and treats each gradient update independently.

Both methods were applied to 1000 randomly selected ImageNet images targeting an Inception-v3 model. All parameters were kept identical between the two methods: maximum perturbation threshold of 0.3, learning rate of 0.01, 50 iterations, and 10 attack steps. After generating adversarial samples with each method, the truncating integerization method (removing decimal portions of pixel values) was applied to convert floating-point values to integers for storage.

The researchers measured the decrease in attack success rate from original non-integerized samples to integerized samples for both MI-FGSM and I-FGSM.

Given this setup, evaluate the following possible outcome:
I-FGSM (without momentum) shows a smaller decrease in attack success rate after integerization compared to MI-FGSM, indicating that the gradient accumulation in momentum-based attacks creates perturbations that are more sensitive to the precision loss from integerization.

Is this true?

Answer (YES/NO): YES